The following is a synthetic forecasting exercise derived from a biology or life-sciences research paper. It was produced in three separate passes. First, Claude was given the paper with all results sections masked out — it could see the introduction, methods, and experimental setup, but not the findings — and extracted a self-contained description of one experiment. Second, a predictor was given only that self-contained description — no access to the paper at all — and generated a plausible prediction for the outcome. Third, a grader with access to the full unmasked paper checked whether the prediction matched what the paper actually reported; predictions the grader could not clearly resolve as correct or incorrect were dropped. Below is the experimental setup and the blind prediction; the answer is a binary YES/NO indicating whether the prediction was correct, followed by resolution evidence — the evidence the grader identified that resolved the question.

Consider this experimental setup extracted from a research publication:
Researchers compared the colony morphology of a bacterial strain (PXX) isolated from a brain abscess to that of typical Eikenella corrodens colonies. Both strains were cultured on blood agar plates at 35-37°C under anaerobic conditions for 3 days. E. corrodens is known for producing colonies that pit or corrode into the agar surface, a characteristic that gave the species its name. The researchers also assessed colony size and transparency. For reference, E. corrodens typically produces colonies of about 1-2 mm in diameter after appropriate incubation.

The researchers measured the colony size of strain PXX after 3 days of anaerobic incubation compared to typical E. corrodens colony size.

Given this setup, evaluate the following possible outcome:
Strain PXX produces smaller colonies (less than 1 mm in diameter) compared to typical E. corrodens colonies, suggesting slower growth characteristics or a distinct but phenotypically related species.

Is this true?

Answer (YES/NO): YES